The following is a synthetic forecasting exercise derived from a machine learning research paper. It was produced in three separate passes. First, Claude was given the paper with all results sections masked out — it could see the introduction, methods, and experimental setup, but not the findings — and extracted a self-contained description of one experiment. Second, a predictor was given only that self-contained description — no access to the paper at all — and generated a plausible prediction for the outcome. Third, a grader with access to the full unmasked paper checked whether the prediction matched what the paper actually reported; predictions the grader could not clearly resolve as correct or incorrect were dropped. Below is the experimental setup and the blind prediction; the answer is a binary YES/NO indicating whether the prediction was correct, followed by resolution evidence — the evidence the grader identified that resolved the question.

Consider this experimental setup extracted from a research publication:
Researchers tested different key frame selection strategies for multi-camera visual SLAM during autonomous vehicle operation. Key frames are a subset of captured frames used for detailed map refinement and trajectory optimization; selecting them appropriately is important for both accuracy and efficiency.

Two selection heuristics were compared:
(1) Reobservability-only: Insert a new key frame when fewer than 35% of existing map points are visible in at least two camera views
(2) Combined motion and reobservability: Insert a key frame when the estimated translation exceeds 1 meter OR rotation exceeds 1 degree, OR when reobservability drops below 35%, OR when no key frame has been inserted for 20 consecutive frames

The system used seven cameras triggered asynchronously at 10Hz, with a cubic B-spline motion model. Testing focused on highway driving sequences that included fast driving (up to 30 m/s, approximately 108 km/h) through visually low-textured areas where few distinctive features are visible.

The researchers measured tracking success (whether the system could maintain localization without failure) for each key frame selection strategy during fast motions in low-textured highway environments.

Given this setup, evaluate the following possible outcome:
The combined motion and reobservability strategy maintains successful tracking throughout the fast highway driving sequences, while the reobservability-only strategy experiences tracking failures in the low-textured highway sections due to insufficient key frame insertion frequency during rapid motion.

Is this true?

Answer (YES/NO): YES